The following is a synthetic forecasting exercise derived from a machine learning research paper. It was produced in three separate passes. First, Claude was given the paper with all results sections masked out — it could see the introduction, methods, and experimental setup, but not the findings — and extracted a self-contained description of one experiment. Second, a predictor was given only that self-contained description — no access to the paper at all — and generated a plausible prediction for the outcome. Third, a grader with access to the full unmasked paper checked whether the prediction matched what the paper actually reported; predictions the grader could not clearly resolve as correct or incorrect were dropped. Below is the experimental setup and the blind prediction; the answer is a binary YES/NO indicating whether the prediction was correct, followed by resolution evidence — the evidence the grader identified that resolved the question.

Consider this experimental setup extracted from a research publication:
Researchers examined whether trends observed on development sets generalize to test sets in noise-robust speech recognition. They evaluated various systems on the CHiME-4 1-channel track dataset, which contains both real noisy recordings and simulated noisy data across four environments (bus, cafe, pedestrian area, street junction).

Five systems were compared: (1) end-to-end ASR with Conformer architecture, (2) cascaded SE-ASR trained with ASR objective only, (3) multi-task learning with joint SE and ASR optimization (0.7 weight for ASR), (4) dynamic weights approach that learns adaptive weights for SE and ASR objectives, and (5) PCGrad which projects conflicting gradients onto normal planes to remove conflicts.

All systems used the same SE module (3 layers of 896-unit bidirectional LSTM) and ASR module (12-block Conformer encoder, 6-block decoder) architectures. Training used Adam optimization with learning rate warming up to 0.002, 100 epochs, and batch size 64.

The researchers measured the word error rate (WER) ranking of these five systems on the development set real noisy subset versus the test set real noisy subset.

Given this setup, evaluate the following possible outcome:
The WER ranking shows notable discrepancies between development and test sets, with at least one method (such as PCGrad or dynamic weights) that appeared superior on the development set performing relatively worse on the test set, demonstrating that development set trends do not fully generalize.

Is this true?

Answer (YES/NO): NO